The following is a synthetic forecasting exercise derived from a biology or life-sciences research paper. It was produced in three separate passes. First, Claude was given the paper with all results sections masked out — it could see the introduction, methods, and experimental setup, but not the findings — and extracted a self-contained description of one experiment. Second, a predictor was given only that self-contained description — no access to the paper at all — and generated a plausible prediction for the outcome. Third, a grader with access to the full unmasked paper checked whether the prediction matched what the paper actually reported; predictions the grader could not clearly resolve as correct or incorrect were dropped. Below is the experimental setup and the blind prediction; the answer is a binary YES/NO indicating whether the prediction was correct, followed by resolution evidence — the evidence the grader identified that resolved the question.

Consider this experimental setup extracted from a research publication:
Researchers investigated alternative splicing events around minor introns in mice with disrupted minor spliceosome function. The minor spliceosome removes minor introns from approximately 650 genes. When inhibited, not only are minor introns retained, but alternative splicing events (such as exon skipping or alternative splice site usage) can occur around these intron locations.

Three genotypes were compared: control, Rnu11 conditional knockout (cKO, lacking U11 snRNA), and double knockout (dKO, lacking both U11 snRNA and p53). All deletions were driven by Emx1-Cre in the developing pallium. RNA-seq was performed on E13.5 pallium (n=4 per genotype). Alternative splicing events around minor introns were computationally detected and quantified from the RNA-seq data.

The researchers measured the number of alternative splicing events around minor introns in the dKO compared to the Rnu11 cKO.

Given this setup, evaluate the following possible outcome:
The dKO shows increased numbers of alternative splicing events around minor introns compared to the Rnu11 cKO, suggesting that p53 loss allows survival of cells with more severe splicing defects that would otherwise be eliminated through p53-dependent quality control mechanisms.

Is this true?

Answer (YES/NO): YES